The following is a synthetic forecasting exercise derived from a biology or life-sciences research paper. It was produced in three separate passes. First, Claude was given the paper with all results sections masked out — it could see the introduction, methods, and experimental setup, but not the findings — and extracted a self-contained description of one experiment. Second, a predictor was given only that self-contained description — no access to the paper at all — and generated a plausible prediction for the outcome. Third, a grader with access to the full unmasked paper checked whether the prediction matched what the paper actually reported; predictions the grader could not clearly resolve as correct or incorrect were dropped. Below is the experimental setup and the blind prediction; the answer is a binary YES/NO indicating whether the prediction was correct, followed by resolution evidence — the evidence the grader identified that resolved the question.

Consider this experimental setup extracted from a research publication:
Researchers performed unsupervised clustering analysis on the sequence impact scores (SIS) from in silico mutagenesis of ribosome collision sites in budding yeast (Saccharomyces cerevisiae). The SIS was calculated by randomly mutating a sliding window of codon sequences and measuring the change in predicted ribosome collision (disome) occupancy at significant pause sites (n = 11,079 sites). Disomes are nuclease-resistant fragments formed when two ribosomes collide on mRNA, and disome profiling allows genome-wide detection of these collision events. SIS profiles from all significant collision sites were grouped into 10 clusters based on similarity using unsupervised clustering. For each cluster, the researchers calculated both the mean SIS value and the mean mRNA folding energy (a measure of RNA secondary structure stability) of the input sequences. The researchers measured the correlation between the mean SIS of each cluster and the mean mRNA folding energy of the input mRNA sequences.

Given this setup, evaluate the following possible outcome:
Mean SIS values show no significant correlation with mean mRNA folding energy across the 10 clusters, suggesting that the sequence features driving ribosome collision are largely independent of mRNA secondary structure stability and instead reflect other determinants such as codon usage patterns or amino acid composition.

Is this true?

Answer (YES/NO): NO